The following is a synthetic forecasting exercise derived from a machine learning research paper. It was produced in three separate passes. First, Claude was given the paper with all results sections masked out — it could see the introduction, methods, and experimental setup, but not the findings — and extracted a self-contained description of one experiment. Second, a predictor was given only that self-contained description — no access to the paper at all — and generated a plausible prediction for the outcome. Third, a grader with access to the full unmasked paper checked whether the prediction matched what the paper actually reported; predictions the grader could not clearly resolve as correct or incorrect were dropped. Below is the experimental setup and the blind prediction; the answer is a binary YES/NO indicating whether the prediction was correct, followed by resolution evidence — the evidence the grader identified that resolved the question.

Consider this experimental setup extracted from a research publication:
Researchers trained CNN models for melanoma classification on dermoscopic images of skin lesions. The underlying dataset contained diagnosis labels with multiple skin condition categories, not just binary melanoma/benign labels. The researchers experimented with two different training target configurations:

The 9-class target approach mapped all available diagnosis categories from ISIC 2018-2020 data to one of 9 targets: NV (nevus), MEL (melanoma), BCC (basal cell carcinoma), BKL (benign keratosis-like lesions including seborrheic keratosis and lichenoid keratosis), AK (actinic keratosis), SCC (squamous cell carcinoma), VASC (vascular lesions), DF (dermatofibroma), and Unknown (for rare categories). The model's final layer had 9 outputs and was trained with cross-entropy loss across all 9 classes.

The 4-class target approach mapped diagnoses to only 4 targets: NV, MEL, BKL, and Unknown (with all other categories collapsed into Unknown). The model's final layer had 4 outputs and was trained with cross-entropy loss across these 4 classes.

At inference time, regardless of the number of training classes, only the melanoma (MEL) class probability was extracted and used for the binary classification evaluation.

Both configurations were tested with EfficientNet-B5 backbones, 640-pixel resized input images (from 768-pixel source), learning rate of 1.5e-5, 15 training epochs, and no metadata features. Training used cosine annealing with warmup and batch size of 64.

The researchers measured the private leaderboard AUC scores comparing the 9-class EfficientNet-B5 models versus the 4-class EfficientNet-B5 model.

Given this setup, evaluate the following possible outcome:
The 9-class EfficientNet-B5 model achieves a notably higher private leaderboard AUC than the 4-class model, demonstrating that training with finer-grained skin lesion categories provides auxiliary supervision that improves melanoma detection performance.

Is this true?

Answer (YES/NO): NO